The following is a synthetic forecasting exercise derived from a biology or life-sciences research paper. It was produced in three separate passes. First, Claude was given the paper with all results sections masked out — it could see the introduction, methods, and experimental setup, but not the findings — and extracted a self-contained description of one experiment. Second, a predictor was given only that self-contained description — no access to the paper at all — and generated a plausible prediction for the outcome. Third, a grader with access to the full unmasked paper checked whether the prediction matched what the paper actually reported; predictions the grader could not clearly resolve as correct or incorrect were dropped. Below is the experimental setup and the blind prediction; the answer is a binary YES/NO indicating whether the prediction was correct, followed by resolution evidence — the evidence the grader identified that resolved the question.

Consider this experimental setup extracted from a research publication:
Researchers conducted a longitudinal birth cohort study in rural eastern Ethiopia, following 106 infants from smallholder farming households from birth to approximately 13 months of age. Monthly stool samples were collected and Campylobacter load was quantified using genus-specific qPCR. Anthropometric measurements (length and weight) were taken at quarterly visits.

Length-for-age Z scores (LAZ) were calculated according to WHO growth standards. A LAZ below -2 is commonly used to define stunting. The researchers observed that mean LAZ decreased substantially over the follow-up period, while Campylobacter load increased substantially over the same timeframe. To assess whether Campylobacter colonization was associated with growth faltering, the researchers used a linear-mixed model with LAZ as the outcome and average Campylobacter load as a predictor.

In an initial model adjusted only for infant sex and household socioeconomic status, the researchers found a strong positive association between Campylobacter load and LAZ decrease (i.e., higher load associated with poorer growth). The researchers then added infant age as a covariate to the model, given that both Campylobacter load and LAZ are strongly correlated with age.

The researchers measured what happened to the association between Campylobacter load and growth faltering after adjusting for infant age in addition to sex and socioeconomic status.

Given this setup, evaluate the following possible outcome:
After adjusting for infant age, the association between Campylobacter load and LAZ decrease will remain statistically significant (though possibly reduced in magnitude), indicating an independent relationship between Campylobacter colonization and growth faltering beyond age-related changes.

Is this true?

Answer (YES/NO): NO